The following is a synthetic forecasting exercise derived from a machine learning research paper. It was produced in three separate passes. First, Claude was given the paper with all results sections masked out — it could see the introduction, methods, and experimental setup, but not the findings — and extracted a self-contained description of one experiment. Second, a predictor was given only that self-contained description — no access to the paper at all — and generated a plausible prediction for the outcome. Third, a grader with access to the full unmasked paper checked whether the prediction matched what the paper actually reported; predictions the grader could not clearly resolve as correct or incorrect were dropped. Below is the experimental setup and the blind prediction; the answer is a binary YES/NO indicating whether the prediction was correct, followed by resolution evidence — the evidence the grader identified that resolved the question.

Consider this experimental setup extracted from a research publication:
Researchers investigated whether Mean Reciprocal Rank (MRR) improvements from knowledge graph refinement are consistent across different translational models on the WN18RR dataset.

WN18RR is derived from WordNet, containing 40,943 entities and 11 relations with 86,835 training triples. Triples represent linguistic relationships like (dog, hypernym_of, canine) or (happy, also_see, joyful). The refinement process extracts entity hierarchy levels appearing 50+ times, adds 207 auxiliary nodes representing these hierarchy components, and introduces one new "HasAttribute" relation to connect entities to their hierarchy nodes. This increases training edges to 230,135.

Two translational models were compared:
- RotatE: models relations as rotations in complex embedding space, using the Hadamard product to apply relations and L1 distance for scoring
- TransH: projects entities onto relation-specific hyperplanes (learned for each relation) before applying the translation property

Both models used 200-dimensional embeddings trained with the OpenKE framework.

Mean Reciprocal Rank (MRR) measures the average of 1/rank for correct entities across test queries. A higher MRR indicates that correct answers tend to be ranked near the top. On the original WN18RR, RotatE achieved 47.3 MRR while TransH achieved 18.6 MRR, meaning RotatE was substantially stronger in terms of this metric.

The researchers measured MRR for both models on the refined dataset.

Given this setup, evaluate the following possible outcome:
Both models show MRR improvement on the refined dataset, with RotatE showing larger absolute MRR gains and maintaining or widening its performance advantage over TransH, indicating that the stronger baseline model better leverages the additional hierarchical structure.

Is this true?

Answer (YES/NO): NO